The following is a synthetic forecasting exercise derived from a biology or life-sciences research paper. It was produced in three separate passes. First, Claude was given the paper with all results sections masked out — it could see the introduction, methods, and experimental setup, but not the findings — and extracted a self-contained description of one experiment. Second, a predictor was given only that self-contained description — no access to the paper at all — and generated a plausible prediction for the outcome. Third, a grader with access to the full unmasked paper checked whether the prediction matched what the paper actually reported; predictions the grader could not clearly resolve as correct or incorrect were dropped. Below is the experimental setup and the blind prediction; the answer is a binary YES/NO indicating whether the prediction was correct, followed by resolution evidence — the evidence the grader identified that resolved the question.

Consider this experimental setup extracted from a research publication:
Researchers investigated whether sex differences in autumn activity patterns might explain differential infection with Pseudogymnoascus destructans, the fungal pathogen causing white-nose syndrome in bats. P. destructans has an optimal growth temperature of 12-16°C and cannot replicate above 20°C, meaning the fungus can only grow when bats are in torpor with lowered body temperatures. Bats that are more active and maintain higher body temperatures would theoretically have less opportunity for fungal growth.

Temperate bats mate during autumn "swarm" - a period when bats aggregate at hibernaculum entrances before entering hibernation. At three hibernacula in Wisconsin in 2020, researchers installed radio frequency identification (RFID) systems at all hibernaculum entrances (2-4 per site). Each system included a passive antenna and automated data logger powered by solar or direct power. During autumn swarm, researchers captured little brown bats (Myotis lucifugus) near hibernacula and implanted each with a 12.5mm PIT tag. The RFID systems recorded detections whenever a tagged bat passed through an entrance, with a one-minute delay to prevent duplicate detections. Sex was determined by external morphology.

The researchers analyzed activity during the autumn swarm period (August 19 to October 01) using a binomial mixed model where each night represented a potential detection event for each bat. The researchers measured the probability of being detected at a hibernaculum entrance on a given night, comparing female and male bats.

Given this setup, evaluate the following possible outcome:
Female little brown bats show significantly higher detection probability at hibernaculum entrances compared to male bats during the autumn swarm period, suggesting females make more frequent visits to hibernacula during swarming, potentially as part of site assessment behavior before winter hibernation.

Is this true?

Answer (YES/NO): NO